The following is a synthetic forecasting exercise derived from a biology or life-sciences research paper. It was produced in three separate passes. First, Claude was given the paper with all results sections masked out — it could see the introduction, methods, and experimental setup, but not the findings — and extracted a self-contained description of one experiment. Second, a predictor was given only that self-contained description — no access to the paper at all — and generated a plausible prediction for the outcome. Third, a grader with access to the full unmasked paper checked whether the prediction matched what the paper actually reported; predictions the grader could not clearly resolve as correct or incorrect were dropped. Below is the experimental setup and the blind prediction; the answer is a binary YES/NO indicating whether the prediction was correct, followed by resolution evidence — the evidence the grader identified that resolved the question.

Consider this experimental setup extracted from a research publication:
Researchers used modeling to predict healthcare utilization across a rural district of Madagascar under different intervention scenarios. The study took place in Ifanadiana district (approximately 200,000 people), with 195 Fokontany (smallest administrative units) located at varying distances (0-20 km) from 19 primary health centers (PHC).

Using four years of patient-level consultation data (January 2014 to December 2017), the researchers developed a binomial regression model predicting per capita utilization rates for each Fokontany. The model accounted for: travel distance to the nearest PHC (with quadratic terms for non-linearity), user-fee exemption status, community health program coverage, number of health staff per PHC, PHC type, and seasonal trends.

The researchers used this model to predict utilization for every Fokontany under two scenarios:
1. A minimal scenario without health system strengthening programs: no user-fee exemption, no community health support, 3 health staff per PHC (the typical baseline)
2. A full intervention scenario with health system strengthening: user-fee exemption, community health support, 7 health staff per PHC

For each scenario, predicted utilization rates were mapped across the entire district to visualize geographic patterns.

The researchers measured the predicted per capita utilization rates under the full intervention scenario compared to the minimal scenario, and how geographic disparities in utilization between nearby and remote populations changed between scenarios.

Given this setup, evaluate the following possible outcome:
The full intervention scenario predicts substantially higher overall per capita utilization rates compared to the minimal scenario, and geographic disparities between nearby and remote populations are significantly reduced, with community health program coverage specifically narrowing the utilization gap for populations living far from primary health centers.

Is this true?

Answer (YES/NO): NO